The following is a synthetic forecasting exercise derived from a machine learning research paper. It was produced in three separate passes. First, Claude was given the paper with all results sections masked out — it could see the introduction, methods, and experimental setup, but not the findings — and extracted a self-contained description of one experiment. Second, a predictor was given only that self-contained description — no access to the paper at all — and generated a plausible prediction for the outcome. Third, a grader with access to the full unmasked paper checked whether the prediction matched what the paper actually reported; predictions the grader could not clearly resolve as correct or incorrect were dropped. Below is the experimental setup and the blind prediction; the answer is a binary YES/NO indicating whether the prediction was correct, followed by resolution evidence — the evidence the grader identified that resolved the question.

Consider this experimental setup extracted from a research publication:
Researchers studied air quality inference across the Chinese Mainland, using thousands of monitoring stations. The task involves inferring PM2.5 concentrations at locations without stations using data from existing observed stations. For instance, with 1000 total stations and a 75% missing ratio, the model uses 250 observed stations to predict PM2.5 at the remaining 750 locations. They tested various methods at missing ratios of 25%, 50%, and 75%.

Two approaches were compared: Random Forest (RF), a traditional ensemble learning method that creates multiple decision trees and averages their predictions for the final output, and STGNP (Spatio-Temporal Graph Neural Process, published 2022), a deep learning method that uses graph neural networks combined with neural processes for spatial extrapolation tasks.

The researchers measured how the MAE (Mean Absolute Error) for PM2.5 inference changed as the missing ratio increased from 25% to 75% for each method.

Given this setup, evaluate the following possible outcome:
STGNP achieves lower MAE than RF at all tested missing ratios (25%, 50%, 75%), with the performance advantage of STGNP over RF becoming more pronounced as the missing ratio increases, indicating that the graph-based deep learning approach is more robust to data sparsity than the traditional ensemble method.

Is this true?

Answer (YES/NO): YES